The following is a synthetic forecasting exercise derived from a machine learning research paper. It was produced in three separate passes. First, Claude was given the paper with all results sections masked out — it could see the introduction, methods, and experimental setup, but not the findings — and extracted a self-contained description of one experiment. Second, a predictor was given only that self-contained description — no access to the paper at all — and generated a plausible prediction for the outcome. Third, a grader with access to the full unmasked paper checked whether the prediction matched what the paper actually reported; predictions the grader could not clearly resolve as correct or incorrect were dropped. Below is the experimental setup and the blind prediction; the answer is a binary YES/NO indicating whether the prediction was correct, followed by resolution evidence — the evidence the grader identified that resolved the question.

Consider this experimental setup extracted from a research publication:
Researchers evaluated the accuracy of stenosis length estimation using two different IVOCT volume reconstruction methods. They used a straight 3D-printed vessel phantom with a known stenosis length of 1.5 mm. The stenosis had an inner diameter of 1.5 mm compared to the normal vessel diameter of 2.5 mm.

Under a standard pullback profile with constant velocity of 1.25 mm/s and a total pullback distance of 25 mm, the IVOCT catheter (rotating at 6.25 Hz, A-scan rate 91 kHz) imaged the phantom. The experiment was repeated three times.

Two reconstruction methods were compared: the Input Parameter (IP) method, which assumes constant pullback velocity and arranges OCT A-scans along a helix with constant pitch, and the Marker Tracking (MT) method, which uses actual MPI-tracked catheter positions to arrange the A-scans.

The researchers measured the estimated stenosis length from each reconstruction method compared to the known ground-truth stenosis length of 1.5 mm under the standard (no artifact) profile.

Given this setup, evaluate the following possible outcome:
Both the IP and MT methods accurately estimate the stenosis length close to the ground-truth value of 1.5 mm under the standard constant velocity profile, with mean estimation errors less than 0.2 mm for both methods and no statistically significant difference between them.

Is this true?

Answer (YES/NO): NO